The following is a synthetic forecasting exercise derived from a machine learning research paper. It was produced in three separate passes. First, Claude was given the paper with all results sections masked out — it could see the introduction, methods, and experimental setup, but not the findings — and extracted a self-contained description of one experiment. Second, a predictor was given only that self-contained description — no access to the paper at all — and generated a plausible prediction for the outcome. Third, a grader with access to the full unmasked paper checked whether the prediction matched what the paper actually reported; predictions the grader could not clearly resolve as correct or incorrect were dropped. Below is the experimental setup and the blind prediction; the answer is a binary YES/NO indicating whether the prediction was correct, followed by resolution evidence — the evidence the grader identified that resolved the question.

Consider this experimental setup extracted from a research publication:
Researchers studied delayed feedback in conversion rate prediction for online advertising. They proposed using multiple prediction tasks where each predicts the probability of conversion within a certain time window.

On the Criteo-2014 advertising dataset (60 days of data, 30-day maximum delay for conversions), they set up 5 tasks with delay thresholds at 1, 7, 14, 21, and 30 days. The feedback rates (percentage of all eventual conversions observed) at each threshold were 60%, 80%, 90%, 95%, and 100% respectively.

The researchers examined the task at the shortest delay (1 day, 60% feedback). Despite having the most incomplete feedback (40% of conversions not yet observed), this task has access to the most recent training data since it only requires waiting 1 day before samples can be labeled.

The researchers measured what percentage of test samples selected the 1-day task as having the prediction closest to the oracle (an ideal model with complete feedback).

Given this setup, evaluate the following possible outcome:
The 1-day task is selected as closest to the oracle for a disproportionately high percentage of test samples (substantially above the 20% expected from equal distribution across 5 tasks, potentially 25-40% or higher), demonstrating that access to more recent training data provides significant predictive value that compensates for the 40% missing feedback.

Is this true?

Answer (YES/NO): NO